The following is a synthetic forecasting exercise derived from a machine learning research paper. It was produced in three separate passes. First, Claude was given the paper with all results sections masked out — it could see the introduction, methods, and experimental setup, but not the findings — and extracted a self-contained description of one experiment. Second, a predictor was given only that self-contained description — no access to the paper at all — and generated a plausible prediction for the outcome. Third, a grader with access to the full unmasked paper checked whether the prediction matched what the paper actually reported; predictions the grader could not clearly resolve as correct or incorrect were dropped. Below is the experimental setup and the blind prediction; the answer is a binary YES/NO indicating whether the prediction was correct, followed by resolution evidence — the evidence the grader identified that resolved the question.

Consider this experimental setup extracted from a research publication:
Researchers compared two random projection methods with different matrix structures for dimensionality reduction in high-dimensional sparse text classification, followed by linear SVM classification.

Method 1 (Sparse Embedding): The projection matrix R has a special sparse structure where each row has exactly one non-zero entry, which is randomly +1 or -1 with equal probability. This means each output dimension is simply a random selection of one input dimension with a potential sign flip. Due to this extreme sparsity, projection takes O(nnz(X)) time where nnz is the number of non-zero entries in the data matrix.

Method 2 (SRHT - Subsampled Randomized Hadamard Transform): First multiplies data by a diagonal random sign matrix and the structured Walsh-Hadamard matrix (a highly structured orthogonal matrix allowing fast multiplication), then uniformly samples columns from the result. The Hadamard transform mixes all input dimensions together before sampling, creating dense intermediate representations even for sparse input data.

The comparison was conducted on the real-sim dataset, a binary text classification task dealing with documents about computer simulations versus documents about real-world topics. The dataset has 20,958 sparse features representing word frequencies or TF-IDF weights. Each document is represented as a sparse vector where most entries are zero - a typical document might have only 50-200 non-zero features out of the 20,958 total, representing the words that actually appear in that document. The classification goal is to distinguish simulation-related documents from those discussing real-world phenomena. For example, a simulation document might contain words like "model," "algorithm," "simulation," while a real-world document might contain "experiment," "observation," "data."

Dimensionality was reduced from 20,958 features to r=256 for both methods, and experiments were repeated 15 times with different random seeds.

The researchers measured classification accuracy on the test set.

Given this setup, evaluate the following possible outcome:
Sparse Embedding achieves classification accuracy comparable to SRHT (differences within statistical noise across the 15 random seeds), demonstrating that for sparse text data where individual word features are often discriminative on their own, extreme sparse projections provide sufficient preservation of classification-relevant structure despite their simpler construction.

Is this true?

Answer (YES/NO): NO